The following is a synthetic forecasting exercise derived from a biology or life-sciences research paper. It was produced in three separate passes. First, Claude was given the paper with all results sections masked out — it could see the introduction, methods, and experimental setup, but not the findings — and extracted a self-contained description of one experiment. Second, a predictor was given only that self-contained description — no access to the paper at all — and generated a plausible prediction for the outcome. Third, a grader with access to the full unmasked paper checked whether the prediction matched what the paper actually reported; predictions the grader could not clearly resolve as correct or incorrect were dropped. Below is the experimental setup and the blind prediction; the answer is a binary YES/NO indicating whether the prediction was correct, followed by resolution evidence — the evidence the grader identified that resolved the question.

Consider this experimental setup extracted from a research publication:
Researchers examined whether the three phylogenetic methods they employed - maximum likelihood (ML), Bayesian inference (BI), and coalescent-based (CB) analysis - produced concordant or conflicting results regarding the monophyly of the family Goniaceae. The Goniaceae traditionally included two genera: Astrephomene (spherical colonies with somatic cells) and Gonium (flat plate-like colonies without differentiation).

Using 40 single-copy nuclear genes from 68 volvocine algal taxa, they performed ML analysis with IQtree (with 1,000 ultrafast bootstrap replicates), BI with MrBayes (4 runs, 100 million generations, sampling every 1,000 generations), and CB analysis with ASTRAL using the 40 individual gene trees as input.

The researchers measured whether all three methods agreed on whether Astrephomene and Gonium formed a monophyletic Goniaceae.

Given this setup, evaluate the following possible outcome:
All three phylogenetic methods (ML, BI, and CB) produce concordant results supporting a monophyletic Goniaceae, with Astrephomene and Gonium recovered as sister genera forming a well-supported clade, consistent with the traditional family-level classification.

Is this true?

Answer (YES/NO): NO